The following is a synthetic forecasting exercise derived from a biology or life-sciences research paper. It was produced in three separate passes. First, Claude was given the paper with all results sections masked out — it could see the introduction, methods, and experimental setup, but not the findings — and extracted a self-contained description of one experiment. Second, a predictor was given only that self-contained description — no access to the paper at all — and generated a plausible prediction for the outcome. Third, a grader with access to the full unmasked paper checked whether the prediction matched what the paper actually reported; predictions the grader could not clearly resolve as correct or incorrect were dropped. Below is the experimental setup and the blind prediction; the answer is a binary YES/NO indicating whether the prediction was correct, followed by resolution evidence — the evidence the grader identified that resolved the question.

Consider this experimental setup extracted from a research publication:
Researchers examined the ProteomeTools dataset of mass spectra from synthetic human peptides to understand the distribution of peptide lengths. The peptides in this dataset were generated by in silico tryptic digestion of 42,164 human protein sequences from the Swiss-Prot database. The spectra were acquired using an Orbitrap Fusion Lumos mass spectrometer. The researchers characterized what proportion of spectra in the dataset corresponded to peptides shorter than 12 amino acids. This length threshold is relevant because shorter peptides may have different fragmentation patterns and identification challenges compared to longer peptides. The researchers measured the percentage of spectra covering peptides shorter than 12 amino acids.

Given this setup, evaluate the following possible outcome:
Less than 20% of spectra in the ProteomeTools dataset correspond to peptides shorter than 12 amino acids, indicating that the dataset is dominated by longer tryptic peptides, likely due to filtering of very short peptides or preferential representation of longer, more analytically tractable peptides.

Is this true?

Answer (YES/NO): NO